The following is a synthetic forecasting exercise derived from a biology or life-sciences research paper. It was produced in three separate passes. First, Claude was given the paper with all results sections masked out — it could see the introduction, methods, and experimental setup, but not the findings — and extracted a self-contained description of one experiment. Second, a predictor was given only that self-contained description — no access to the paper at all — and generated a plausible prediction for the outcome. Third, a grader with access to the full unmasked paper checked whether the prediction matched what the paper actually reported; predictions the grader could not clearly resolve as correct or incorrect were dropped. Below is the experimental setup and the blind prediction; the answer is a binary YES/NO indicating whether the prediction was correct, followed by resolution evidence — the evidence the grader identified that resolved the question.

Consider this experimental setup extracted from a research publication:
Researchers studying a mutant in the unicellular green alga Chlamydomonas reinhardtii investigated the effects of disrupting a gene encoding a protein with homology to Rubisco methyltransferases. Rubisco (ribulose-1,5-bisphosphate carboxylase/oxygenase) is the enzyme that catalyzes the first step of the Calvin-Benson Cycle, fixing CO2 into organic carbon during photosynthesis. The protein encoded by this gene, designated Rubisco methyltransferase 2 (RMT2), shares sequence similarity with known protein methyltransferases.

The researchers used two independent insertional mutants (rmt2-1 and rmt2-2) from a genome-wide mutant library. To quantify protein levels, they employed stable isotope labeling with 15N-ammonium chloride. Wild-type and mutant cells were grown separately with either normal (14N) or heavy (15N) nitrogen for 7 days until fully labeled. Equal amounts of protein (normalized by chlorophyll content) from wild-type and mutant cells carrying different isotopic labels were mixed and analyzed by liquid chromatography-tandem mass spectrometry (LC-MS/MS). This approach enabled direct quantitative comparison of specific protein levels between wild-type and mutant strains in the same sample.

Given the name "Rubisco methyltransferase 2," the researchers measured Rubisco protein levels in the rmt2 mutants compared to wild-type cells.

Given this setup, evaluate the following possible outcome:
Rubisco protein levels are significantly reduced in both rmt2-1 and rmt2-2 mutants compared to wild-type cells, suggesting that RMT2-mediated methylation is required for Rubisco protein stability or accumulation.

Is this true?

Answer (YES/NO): NO